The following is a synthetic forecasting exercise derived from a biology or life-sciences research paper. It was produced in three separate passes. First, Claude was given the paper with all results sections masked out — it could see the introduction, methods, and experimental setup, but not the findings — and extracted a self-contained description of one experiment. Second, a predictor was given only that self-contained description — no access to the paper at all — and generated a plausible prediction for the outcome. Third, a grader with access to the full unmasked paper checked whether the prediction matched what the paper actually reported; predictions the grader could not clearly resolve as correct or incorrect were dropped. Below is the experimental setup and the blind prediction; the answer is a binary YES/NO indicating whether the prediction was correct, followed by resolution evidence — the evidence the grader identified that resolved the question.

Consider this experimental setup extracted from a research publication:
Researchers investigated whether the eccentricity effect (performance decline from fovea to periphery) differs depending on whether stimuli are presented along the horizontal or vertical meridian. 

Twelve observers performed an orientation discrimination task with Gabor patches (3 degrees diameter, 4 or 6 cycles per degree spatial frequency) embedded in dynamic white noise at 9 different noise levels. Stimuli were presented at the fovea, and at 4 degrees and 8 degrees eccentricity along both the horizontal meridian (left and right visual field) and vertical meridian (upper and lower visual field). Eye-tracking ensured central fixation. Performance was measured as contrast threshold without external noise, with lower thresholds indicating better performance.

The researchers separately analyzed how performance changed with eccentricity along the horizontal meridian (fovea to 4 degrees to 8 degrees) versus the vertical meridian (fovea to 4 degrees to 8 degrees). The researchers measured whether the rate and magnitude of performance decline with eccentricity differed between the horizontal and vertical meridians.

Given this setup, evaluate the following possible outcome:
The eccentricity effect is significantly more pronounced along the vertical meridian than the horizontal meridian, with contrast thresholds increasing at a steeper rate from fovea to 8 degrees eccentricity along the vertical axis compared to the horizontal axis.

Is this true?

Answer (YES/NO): YES